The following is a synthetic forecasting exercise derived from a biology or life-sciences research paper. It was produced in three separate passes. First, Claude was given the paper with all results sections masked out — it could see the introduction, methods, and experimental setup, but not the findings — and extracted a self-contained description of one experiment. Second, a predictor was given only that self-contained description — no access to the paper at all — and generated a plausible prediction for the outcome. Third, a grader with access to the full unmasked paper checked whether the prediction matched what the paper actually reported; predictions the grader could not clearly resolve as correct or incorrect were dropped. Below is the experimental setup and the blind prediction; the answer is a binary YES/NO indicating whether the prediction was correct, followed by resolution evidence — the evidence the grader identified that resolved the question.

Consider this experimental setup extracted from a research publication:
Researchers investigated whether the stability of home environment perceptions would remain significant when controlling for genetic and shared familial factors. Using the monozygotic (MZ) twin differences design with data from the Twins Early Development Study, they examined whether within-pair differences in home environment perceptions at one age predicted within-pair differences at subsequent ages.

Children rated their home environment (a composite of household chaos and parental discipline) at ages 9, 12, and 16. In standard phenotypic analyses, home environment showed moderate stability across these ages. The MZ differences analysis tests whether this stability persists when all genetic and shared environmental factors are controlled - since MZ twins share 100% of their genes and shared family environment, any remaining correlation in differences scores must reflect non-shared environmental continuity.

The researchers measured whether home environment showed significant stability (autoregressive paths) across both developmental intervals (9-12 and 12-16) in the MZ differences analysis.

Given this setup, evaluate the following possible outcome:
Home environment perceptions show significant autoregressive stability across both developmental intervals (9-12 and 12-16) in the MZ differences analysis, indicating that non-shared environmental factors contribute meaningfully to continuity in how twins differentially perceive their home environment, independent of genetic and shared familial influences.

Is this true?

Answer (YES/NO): NO